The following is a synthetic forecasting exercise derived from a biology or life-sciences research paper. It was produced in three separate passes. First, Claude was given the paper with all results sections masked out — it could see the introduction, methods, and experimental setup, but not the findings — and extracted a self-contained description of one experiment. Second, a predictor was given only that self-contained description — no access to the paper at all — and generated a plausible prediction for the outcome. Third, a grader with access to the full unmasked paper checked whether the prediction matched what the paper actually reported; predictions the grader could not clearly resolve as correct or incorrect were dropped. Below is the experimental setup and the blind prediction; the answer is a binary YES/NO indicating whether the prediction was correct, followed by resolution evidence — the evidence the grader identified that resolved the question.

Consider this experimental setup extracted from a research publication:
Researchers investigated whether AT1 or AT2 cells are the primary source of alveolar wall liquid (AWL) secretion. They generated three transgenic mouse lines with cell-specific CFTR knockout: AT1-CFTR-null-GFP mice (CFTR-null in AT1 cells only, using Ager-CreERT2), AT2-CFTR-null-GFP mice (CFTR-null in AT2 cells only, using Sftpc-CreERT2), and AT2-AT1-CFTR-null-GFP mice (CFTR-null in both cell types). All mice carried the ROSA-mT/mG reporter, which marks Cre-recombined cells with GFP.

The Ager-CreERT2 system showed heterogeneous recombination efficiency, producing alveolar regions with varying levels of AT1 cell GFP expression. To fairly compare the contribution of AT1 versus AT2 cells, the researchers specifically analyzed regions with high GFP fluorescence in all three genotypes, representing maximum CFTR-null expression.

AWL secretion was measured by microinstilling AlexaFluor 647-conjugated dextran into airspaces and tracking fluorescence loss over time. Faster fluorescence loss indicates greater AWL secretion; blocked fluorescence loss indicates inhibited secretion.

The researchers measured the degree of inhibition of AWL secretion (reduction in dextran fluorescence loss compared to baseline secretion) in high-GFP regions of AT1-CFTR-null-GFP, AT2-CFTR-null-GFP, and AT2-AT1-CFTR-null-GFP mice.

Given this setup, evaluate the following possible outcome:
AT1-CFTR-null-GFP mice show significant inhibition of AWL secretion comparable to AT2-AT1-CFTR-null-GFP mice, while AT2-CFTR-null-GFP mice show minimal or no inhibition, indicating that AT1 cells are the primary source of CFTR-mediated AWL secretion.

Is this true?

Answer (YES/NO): NO